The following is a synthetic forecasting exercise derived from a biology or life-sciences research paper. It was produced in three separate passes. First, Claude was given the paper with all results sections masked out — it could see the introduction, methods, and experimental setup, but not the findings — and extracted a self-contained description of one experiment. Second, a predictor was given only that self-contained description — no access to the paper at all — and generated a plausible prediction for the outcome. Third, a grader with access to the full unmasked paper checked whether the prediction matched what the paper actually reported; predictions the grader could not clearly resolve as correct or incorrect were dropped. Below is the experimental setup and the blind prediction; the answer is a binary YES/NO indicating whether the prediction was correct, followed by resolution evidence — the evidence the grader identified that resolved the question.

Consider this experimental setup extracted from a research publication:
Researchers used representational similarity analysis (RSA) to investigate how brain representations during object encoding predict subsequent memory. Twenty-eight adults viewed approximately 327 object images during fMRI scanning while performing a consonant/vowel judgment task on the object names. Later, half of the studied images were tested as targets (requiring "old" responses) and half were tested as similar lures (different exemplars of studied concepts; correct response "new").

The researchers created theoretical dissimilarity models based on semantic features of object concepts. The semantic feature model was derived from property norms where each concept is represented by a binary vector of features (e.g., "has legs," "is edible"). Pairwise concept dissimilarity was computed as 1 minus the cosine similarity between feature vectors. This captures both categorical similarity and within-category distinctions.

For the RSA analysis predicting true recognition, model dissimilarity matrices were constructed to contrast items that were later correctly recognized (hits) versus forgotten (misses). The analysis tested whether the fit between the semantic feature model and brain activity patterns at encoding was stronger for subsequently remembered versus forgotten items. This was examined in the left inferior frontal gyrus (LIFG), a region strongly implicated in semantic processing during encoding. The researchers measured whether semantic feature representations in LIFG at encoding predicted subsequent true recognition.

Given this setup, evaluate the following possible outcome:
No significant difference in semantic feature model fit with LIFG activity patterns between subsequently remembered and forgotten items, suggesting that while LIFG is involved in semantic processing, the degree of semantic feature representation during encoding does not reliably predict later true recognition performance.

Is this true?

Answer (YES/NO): YES